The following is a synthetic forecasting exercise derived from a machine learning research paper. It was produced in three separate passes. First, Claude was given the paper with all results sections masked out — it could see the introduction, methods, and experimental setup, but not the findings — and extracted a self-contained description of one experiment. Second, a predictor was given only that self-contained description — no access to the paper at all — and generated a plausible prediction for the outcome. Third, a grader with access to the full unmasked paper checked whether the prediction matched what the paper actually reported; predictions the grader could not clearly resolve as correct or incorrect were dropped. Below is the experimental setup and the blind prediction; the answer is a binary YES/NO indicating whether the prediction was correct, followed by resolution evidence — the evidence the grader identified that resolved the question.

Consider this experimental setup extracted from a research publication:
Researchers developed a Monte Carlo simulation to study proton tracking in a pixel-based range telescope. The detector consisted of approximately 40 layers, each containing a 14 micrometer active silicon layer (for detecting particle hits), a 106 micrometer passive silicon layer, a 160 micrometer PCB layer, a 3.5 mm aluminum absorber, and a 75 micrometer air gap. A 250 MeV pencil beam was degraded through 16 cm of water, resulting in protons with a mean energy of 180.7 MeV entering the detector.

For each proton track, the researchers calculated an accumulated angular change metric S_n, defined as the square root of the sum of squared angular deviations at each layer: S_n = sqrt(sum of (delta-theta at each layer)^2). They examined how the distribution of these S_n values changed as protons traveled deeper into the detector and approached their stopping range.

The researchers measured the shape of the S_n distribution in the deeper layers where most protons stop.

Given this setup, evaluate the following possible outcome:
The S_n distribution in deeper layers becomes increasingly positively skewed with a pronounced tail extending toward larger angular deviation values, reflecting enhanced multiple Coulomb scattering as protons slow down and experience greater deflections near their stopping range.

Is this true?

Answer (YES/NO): YES